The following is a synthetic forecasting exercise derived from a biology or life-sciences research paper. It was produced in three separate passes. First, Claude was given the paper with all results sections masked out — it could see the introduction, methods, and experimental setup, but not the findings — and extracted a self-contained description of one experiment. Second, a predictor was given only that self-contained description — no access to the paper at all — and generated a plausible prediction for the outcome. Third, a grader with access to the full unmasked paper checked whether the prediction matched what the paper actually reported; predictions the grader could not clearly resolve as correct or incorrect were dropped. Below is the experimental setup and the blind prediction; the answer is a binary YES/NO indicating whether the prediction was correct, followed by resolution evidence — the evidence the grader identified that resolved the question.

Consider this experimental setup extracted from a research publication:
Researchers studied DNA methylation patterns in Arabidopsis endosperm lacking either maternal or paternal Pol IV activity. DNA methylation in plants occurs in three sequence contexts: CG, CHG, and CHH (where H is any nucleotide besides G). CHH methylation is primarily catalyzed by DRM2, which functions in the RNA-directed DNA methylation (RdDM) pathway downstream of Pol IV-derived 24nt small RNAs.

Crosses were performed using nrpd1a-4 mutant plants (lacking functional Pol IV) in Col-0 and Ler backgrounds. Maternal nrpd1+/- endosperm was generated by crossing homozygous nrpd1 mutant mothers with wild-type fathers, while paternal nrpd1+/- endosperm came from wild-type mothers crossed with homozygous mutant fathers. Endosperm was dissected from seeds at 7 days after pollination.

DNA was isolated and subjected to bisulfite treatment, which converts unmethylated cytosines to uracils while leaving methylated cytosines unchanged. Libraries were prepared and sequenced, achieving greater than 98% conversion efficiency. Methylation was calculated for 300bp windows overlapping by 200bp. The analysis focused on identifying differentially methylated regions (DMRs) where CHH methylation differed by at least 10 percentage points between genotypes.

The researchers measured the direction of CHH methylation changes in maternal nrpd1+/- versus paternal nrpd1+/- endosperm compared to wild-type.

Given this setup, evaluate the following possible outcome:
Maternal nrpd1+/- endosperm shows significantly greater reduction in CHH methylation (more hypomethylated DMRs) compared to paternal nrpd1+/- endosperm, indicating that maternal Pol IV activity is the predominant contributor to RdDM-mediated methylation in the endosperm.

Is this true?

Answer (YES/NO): NO